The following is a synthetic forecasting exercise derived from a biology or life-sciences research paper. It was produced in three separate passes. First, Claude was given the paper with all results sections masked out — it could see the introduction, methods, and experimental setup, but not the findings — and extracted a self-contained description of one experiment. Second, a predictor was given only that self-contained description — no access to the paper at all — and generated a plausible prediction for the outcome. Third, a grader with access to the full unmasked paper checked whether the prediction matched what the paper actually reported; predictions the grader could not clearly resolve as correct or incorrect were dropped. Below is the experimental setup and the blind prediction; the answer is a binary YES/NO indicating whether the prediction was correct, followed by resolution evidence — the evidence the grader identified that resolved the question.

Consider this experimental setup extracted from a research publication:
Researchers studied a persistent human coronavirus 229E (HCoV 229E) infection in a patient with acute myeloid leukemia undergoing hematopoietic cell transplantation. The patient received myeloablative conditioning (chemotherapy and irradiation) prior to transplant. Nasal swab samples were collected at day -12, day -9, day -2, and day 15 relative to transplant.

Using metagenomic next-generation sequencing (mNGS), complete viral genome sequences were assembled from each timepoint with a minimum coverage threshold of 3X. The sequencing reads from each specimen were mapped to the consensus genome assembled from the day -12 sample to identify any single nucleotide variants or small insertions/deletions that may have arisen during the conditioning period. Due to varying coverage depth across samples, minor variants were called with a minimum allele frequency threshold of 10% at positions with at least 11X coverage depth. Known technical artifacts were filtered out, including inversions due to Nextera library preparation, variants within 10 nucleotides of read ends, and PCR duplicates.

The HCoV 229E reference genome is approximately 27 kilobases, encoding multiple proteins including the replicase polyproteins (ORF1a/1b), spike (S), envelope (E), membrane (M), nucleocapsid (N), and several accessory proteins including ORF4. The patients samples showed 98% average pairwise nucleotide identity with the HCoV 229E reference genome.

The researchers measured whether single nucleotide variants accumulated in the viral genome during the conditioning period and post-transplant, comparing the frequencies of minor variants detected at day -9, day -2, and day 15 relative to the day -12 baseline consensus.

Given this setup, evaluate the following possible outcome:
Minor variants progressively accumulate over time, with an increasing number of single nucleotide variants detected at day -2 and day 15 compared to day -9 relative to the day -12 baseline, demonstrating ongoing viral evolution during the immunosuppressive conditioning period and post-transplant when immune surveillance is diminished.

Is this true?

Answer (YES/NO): NO